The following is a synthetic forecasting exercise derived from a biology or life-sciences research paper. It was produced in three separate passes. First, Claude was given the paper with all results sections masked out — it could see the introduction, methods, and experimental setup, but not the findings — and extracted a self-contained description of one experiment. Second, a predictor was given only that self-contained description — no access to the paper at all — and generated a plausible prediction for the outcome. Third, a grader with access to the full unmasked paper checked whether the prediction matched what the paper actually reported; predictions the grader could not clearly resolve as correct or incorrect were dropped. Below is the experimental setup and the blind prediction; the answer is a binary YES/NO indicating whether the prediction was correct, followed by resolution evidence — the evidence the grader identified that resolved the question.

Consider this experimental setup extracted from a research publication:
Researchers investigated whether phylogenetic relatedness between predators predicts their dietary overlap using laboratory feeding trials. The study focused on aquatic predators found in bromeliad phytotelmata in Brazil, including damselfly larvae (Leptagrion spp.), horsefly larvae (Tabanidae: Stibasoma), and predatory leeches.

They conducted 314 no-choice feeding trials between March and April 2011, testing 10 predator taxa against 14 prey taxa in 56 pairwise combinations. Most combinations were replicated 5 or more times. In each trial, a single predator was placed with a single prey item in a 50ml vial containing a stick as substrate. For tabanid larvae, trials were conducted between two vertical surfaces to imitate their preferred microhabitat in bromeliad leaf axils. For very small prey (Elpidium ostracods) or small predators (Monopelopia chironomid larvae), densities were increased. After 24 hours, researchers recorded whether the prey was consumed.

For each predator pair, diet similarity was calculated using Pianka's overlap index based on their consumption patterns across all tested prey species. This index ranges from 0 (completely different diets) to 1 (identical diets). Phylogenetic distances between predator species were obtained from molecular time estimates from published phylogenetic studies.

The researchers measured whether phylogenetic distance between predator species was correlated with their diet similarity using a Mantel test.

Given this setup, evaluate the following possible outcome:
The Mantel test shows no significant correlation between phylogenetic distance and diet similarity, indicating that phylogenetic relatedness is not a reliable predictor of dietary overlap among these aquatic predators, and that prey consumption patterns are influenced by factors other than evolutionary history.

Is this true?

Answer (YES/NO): YES